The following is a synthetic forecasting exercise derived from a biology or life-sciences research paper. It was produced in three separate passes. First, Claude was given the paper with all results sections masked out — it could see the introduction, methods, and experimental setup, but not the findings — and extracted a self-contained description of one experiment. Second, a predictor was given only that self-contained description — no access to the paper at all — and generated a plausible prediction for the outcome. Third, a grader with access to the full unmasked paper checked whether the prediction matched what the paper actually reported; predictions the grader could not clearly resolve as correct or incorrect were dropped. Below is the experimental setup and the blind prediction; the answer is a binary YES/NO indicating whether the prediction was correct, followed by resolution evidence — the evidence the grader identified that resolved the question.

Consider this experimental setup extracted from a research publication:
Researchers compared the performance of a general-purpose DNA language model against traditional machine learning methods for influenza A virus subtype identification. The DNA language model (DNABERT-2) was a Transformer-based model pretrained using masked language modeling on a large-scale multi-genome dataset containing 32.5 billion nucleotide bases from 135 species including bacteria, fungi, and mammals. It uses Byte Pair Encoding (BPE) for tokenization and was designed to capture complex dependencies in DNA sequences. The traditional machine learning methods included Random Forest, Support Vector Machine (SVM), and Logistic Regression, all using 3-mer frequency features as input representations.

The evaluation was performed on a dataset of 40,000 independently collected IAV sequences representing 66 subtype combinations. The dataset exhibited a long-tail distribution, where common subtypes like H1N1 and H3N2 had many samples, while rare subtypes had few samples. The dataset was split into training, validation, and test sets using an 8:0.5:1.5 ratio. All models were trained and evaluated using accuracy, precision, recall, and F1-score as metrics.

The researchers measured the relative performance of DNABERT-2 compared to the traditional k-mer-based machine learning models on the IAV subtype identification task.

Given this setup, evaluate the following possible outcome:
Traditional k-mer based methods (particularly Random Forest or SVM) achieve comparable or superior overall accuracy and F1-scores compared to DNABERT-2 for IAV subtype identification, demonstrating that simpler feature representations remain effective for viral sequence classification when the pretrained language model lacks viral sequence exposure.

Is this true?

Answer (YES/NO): YES